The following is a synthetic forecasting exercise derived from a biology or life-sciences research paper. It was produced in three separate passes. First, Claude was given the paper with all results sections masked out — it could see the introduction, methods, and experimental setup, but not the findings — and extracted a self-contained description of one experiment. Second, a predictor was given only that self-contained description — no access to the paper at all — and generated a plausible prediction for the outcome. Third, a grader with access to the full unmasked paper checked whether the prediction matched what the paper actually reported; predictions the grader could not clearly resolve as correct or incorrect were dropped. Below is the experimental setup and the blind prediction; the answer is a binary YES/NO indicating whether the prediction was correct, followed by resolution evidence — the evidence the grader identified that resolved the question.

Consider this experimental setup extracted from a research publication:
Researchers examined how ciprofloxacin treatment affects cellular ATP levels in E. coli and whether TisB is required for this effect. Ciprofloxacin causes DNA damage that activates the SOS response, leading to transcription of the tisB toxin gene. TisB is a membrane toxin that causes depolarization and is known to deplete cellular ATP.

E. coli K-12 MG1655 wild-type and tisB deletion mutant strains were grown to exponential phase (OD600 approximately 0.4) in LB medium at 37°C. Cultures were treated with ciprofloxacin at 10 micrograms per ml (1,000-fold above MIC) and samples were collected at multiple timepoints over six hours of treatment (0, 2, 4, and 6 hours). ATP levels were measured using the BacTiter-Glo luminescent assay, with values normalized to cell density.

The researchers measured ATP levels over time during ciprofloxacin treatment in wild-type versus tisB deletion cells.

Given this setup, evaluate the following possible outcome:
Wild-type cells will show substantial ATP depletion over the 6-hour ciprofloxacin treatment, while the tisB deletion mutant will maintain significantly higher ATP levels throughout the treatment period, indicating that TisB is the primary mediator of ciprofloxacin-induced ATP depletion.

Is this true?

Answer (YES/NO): NO